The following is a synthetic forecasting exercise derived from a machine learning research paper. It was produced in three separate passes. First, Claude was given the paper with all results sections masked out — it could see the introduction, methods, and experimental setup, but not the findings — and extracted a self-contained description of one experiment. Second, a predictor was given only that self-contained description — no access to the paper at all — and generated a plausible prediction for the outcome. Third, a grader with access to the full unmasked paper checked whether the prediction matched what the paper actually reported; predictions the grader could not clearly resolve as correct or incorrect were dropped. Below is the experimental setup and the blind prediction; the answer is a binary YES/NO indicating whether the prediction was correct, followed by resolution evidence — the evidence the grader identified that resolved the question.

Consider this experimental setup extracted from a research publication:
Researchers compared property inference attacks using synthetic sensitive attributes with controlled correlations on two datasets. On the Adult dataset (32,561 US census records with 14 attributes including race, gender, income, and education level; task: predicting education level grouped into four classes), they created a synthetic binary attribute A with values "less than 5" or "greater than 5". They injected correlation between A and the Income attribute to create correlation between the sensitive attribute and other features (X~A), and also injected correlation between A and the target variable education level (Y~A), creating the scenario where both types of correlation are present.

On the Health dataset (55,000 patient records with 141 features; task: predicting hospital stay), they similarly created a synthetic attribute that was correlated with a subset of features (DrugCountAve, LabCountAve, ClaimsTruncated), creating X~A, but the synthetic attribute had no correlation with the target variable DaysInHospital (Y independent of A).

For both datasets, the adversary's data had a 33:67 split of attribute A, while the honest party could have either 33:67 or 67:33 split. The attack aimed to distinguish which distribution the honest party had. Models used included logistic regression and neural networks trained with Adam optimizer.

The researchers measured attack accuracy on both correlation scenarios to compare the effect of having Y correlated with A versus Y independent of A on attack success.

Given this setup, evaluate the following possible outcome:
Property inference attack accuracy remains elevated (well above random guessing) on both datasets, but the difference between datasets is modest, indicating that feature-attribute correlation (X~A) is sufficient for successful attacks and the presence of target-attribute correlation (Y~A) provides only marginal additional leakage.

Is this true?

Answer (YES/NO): NO